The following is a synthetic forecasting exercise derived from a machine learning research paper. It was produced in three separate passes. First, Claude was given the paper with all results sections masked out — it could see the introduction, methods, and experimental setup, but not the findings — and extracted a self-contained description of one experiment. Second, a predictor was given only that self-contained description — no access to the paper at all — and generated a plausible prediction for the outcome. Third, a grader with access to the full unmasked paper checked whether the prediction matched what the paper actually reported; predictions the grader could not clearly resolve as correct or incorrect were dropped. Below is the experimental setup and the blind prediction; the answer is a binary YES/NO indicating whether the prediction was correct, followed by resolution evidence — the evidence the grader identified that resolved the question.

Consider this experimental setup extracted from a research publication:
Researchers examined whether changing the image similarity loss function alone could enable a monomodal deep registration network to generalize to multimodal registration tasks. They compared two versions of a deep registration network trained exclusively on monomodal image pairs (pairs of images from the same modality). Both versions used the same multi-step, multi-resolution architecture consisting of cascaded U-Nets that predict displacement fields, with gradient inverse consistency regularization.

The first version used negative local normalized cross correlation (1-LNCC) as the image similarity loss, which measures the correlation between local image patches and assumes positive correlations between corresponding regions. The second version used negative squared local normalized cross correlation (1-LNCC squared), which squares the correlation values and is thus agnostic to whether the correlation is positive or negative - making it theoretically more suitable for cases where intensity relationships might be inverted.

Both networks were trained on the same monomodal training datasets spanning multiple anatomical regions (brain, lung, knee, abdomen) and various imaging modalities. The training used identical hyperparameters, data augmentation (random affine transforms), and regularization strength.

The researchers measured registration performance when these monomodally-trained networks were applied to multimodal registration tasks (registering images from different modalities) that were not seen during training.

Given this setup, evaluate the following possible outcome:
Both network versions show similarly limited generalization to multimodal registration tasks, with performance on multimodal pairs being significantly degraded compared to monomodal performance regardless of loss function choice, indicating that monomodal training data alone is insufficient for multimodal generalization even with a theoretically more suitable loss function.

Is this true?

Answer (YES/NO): YES